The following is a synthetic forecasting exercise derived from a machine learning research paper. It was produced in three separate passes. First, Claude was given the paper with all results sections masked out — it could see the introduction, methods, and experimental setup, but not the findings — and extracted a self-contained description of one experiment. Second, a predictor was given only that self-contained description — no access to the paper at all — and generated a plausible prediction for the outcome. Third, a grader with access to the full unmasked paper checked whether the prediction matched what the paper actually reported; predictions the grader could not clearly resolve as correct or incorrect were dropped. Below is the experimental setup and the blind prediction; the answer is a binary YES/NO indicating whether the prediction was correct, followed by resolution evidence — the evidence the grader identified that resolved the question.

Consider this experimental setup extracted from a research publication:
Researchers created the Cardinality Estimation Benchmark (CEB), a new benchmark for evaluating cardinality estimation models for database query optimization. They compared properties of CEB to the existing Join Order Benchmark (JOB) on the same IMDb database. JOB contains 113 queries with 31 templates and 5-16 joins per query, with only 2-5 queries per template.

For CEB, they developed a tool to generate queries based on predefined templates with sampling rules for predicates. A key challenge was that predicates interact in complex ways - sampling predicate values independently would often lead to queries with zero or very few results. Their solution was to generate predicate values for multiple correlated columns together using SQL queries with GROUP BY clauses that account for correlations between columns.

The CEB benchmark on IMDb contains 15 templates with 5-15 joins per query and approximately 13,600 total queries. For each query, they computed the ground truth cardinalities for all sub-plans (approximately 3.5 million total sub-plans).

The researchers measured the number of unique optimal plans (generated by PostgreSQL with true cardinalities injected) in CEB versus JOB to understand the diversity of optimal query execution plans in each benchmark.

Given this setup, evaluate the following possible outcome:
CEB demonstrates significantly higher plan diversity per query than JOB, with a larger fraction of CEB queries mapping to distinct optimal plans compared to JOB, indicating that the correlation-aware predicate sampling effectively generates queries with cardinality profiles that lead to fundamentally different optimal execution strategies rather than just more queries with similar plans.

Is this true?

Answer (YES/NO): NO